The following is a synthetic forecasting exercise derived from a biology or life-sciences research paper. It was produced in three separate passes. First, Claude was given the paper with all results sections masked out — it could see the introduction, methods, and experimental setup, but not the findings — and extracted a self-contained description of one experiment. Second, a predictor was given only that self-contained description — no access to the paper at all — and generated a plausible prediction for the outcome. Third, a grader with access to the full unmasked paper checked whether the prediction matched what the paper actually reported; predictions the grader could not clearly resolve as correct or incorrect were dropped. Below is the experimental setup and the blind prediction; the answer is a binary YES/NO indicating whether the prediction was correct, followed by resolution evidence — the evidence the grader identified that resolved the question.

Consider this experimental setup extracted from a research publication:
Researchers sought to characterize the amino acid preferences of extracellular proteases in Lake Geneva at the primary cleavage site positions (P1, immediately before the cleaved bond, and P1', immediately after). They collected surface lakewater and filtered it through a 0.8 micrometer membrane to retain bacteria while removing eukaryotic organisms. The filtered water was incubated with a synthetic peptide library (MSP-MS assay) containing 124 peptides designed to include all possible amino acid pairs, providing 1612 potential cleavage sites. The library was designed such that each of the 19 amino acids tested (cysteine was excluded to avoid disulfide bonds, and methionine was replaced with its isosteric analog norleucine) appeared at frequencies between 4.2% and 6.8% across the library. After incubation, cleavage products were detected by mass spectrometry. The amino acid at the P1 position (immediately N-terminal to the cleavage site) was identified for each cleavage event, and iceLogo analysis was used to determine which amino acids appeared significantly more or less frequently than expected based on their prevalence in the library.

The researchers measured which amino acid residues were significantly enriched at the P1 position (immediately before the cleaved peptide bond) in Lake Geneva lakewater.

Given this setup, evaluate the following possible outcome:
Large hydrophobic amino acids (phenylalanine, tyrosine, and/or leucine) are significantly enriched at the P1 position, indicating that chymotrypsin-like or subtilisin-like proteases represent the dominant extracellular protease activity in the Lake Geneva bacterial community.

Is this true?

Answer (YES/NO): NO